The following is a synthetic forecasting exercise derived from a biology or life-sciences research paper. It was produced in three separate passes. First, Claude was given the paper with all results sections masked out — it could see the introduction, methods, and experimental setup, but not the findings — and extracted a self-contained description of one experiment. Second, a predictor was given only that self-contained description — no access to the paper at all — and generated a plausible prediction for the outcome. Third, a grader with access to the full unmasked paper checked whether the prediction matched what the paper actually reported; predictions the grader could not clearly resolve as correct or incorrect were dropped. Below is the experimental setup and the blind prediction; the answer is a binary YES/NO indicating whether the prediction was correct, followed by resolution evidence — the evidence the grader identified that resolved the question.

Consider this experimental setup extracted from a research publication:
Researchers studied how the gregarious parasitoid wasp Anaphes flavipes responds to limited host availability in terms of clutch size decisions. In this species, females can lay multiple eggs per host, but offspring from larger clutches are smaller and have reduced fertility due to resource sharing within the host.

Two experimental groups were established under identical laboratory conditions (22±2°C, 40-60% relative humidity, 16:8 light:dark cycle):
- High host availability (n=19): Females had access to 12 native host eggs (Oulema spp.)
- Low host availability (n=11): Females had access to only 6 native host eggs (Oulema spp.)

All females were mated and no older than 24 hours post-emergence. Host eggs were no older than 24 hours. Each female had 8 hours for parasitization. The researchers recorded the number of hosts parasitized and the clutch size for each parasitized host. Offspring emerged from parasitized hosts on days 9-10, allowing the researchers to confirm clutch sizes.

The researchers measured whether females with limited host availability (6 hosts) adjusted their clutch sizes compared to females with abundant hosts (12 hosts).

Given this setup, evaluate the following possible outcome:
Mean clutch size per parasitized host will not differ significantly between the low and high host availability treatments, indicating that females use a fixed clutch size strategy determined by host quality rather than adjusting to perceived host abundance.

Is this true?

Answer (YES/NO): NO